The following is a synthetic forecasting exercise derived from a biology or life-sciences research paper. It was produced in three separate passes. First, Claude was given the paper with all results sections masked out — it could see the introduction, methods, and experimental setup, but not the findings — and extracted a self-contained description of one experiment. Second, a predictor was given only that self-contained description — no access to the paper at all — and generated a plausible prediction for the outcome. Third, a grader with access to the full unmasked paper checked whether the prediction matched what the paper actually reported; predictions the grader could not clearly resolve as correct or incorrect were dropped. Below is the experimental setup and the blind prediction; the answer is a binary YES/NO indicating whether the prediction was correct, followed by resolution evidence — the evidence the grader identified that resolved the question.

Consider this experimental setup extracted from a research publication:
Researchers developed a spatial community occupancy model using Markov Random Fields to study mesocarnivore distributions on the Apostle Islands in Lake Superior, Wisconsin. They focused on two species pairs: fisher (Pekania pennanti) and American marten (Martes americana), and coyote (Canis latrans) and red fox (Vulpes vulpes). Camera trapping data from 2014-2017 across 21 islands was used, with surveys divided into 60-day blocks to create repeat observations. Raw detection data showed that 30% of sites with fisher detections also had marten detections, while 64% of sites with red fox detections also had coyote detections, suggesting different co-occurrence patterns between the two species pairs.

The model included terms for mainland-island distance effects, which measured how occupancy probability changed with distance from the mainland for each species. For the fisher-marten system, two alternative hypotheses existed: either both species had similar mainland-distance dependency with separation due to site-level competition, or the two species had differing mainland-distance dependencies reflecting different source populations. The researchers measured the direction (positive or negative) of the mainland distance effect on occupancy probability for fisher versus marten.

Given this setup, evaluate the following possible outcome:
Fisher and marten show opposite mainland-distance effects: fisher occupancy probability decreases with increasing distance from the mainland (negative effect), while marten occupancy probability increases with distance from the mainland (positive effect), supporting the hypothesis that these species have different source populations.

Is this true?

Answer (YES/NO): YES